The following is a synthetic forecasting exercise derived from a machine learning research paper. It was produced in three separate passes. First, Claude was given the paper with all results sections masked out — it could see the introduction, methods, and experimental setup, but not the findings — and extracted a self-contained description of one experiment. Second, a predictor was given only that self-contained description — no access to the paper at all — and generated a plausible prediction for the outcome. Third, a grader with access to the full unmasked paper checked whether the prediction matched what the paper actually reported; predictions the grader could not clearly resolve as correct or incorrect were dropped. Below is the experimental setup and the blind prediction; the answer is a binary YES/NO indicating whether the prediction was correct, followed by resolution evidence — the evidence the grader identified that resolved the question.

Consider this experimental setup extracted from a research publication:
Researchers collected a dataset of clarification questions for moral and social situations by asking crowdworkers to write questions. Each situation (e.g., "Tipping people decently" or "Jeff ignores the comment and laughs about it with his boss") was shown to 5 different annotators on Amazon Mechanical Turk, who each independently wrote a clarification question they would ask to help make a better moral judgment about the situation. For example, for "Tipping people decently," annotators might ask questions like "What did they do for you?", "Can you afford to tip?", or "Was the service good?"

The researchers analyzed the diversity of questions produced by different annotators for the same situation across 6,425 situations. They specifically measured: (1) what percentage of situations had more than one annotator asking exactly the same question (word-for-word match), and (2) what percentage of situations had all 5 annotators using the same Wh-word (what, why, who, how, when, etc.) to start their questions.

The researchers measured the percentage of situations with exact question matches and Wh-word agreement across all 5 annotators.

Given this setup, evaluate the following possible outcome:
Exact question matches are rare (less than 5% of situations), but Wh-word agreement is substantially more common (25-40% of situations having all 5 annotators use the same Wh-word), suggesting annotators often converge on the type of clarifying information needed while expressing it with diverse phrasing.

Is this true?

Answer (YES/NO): NO